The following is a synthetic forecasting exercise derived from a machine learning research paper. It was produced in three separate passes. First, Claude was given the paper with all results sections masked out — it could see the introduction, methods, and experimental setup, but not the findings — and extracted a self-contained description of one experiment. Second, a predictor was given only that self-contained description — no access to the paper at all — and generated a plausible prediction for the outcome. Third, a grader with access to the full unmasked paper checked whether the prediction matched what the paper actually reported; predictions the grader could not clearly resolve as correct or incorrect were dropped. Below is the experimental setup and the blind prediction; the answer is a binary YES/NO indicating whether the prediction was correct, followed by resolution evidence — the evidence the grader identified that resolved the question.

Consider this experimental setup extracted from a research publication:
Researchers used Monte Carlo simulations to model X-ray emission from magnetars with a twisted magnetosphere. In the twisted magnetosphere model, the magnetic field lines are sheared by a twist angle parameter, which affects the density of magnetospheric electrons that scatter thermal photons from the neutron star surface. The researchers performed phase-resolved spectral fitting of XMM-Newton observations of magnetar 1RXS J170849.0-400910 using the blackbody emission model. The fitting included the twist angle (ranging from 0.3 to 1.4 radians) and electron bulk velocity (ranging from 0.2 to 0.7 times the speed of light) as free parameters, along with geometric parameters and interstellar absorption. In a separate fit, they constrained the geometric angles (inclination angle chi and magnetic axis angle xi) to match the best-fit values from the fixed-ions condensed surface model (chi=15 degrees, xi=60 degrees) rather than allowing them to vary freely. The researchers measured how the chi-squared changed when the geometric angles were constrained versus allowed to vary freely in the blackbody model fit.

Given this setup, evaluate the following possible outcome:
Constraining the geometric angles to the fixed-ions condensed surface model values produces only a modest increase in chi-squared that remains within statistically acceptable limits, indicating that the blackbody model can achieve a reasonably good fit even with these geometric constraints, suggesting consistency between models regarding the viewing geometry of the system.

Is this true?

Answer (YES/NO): NO